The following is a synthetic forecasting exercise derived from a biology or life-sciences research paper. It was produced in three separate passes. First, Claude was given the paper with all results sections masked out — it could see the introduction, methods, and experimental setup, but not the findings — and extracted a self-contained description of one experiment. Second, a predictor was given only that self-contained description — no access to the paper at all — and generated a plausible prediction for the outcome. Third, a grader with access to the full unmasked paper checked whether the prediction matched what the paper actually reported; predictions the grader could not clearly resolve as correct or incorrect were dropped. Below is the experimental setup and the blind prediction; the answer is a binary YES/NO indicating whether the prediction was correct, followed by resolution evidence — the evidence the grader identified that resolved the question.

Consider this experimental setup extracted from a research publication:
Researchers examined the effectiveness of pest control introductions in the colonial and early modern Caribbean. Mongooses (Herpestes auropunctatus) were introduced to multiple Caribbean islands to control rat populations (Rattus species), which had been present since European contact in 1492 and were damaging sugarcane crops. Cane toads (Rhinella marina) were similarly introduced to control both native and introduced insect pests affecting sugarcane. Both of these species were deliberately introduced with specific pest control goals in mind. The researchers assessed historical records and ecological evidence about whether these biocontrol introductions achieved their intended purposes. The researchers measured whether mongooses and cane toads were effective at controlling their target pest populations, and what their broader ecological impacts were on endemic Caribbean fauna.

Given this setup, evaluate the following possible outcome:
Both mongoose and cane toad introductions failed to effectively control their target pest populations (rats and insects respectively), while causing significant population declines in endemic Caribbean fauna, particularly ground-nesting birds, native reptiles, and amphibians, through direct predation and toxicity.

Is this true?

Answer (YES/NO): NO